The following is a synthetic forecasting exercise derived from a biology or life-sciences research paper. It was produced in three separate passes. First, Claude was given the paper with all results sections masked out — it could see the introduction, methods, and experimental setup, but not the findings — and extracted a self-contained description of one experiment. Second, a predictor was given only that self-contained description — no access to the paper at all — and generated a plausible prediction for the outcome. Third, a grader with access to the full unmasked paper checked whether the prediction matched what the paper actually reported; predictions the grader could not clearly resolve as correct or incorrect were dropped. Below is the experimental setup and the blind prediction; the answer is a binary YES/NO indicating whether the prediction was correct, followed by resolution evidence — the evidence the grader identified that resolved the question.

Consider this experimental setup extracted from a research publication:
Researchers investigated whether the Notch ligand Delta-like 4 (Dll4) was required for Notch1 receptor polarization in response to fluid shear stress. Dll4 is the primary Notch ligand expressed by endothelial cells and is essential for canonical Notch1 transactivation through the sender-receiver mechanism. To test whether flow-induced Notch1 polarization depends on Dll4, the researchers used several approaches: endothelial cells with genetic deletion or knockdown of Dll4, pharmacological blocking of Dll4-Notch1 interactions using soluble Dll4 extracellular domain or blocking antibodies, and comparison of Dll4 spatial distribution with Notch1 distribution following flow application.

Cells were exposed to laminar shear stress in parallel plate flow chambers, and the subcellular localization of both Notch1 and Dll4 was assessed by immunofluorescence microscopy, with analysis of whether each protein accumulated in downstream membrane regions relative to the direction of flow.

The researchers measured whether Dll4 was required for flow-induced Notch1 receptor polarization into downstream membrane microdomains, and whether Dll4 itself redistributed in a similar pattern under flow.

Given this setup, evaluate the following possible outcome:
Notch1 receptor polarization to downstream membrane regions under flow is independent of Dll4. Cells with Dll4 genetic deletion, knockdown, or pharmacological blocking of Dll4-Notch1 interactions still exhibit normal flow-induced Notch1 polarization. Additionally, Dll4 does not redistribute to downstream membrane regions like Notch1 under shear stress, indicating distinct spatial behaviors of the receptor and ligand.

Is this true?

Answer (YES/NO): YES